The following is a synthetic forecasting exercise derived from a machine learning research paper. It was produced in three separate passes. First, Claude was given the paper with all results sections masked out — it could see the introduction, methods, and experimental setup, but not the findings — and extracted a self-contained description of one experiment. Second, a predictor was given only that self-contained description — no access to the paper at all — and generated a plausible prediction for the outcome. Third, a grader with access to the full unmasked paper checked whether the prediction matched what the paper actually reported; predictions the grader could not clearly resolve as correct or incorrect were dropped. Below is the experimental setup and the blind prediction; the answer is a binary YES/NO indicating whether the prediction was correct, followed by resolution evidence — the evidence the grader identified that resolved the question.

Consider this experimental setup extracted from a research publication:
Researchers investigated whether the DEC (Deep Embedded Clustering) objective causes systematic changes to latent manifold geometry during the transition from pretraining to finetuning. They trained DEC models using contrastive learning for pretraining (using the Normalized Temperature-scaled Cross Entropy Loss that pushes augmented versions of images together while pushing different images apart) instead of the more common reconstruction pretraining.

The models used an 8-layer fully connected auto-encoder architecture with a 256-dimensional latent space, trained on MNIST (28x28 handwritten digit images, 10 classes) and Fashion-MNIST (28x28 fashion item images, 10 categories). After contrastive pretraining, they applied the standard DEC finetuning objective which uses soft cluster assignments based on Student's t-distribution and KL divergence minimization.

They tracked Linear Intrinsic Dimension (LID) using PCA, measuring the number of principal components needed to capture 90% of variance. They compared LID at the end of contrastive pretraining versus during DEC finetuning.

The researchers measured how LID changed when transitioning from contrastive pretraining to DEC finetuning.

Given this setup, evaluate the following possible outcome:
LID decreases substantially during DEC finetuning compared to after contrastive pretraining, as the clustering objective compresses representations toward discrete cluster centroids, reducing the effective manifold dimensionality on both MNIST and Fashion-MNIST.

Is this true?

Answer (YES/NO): YES